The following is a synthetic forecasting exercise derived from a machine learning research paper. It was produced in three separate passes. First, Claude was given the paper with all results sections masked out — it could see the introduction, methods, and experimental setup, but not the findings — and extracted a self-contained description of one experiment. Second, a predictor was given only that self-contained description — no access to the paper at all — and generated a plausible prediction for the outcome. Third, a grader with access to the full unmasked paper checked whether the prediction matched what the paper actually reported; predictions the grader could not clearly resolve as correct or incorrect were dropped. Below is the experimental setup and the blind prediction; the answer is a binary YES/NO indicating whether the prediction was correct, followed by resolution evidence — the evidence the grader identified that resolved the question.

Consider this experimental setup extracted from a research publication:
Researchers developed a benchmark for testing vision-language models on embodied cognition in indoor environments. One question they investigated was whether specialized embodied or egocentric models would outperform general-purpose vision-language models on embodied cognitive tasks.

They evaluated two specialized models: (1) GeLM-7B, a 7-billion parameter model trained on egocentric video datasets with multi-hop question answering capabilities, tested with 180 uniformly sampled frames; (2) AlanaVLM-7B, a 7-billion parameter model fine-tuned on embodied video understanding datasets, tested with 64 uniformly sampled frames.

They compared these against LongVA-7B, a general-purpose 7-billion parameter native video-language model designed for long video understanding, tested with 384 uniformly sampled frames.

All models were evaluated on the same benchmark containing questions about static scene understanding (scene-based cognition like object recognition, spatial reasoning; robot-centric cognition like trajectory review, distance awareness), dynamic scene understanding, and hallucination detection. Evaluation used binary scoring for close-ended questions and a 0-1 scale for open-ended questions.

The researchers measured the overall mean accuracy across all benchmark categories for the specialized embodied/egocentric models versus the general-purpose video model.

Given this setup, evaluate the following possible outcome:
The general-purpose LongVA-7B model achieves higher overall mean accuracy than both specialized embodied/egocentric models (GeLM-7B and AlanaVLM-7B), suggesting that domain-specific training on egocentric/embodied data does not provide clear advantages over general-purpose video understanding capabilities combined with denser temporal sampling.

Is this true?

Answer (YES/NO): YES